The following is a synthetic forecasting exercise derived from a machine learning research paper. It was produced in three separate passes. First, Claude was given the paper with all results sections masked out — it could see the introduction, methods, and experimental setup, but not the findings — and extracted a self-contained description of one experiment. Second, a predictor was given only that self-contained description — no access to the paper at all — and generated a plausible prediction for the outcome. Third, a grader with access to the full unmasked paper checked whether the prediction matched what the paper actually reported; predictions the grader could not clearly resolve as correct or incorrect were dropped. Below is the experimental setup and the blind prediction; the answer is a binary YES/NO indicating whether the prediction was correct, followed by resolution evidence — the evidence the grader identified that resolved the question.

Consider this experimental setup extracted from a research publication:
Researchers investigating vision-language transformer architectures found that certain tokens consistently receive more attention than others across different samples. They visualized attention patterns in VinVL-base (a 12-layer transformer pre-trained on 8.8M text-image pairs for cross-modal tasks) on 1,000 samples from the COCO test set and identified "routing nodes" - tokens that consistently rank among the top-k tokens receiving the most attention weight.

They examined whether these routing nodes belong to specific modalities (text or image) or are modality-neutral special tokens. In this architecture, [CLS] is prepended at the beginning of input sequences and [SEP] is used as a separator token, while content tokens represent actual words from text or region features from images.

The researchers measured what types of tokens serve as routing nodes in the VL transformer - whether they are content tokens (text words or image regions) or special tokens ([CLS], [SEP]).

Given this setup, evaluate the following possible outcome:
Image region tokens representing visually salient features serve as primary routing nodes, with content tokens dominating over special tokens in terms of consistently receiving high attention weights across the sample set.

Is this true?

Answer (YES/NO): NO